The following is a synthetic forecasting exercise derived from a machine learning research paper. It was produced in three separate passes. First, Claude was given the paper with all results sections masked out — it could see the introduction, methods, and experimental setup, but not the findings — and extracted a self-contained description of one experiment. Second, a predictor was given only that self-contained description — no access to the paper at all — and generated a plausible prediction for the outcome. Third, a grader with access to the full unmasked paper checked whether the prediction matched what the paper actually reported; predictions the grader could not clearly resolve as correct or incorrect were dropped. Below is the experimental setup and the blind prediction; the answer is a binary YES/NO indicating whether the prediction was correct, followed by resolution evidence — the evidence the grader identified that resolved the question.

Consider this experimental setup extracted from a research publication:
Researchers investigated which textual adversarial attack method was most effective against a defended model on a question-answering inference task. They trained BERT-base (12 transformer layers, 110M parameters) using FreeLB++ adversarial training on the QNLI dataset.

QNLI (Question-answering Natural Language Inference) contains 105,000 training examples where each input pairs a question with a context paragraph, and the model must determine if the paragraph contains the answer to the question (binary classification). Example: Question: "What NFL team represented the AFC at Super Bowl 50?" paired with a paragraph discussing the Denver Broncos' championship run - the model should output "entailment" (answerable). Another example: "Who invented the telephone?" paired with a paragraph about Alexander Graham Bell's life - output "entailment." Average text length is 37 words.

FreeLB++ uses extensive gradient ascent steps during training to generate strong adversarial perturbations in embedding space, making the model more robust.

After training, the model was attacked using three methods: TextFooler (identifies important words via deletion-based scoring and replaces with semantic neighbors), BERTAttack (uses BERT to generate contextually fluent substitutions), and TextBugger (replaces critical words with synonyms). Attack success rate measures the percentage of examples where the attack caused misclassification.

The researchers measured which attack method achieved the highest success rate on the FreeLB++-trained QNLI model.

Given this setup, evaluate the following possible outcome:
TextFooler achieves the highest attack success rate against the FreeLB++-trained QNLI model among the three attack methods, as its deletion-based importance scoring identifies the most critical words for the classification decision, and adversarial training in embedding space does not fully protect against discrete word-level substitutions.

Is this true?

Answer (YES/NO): YES